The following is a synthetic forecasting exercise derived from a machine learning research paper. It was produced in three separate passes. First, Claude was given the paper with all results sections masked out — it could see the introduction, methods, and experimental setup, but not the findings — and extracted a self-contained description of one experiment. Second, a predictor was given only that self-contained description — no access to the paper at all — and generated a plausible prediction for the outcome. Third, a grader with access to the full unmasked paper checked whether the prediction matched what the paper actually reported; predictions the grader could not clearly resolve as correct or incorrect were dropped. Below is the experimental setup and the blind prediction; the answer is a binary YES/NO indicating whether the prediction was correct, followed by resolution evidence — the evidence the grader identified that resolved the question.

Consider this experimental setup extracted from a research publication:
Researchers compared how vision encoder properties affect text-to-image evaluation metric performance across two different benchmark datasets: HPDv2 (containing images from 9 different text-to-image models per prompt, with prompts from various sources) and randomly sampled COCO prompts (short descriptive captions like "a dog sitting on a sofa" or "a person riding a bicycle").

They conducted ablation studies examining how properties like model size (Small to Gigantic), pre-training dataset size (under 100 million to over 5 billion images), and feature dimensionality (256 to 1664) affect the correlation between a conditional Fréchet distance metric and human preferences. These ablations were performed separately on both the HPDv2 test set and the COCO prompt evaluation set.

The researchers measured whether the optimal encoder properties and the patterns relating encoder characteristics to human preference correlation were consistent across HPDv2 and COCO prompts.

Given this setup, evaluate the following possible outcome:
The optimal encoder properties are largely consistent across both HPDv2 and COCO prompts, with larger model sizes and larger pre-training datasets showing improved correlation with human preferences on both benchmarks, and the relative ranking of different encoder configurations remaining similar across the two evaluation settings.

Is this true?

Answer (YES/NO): NO